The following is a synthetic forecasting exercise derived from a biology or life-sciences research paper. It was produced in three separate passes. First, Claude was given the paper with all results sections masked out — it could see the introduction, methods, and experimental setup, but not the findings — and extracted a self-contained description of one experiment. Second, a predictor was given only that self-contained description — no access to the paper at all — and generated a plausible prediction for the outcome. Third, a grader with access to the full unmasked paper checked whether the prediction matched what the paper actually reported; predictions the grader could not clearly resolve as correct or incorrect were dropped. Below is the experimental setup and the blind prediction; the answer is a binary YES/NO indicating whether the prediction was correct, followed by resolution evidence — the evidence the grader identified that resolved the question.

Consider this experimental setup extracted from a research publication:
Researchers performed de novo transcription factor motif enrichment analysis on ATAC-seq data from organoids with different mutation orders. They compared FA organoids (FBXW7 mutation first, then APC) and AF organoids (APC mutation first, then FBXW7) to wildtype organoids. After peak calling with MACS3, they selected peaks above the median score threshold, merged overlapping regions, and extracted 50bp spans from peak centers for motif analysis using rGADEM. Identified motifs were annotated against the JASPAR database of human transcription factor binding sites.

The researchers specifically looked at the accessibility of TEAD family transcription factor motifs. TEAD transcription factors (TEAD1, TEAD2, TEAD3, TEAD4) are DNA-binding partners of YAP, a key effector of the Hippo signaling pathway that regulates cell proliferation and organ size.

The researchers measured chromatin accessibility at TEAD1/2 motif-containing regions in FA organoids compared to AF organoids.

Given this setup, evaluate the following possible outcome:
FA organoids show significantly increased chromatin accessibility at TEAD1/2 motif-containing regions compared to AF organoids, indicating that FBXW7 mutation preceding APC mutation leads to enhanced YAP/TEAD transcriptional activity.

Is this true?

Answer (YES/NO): YES